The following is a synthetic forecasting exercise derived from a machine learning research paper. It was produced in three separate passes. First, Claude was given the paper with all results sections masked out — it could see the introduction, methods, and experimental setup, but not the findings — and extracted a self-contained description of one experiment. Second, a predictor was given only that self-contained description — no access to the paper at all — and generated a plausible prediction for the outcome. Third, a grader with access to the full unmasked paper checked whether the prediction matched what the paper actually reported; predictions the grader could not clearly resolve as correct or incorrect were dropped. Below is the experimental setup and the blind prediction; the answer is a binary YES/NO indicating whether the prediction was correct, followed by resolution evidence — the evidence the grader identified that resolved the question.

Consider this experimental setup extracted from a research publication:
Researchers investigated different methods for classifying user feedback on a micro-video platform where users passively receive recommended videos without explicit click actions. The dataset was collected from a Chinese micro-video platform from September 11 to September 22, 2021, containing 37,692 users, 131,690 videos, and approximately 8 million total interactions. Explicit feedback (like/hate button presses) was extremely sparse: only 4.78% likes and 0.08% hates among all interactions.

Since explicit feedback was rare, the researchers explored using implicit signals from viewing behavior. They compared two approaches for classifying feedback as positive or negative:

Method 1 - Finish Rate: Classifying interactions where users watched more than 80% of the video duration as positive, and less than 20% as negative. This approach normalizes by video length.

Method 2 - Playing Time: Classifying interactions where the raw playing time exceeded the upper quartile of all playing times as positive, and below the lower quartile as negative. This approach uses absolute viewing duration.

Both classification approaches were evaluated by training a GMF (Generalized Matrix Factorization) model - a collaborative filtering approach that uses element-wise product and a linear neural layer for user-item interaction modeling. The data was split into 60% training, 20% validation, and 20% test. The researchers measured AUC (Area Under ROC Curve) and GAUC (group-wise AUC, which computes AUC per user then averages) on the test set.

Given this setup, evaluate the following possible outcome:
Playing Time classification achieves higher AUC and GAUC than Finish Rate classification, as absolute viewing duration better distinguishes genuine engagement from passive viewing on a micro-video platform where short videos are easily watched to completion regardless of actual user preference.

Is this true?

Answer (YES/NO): NO